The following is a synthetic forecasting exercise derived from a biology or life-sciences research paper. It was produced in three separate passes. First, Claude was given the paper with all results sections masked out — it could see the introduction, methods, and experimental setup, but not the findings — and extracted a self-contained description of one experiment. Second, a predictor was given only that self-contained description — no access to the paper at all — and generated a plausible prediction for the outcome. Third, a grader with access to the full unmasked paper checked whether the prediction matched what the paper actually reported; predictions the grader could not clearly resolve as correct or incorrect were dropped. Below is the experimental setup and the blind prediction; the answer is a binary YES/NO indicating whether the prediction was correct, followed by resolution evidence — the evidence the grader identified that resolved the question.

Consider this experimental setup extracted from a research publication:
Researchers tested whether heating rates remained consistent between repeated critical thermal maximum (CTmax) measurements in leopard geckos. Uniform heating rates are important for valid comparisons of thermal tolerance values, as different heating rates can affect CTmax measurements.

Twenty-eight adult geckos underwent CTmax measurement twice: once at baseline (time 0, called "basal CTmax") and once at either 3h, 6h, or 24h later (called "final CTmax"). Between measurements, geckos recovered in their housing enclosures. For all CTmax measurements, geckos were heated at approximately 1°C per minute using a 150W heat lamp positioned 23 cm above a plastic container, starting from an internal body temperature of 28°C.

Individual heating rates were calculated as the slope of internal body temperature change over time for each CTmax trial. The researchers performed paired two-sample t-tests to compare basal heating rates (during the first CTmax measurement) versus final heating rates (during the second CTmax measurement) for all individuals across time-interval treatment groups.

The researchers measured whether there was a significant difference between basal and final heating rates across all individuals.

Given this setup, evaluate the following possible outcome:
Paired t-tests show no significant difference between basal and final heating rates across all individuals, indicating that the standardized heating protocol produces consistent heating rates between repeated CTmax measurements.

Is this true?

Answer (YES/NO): YES